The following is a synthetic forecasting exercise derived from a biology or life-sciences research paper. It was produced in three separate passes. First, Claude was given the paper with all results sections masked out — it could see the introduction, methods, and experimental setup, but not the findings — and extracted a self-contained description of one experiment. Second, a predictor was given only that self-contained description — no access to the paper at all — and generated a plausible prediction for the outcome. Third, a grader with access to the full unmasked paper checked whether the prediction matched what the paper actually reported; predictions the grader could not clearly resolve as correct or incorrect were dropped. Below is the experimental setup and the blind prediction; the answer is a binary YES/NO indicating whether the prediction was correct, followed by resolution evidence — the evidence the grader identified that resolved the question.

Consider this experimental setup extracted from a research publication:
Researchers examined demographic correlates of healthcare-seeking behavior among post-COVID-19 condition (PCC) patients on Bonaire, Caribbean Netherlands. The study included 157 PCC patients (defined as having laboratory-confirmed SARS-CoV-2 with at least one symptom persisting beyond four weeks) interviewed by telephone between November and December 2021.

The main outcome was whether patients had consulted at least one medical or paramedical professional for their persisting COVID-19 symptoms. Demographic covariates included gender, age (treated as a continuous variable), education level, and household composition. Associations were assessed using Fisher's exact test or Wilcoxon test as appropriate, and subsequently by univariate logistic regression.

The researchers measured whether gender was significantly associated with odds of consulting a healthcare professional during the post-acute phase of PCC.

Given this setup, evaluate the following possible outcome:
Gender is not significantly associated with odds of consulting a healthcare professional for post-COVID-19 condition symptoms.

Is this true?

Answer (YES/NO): YES